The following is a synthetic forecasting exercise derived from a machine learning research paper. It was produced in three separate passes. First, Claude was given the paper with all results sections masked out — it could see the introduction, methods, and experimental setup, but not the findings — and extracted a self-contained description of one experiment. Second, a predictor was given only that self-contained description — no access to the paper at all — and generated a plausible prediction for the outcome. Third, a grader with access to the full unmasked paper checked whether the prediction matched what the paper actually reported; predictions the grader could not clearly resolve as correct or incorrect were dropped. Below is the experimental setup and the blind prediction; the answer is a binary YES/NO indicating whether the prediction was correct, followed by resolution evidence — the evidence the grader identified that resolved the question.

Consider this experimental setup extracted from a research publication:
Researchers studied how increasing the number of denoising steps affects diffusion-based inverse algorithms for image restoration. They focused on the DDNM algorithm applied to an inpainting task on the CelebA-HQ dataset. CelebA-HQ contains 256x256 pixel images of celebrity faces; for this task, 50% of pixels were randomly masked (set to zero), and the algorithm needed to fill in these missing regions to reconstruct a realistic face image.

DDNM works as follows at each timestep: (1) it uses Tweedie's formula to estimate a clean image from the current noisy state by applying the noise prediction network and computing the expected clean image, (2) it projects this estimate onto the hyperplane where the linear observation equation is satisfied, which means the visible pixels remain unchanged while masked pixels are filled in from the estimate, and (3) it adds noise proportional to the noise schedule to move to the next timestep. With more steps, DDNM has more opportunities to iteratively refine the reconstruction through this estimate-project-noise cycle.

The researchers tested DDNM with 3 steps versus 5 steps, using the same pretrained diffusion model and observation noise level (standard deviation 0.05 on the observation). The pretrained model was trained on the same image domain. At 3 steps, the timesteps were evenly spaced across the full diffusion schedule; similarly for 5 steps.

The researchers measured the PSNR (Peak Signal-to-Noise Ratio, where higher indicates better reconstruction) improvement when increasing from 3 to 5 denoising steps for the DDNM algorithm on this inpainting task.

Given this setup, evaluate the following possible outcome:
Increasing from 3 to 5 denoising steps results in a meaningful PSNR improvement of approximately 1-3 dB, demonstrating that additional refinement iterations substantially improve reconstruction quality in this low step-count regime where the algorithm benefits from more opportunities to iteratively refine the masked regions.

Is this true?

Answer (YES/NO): NO